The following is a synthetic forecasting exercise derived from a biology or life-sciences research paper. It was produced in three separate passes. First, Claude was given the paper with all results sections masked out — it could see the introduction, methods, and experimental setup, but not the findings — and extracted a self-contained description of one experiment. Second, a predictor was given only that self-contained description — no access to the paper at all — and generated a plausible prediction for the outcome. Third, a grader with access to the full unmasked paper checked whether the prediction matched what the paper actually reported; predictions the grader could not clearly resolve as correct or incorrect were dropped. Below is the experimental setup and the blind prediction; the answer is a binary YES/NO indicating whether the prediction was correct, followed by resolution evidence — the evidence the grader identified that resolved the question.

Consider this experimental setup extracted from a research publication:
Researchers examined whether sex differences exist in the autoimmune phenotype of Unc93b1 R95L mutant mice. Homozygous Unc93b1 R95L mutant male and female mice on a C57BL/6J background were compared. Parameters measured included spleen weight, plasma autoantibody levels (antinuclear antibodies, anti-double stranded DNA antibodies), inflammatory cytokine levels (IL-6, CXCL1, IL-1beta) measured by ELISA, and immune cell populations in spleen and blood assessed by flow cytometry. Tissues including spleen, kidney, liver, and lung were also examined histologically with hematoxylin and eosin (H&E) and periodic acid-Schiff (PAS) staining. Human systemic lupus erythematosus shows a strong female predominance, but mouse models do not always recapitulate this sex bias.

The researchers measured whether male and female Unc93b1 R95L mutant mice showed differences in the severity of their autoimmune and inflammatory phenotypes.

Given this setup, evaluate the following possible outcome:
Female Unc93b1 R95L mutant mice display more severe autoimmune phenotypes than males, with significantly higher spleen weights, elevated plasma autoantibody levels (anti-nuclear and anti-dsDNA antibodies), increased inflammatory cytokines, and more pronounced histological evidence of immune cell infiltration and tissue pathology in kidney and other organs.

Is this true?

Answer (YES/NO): YES